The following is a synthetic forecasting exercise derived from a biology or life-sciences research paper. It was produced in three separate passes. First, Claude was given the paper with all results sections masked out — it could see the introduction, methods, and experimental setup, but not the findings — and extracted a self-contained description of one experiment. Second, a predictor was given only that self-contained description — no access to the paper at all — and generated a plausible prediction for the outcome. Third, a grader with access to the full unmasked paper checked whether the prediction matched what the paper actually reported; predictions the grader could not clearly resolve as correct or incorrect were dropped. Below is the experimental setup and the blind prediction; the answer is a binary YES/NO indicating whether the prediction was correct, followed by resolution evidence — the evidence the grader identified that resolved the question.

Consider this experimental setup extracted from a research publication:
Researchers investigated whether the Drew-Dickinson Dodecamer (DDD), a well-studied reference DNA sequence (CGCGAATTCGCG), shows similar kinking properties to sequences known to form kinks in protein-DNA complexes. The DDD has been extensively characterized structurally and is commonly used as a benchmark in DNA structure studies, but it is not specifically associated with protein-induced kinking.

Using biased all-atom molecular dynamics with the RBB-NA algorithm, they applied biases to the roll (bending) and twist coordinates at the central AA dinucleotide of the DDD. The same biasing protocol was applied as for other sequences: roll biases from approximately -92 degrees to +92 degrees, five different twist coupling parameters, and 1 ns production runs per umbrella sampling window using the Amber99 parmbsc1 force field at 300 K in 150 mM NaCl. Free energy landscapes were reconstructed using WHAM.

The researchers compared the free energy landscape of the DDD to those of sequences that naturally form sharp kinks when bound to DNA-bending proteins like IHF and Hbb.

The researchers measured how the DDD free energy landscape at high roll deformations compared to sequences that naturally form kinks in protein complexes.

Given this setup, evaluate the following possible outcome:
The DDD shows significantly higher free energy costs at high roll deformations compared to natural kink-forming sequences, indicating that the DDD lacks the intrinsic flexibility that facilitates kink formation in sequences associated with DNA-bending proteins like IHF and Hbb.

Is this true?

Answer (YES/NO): YES